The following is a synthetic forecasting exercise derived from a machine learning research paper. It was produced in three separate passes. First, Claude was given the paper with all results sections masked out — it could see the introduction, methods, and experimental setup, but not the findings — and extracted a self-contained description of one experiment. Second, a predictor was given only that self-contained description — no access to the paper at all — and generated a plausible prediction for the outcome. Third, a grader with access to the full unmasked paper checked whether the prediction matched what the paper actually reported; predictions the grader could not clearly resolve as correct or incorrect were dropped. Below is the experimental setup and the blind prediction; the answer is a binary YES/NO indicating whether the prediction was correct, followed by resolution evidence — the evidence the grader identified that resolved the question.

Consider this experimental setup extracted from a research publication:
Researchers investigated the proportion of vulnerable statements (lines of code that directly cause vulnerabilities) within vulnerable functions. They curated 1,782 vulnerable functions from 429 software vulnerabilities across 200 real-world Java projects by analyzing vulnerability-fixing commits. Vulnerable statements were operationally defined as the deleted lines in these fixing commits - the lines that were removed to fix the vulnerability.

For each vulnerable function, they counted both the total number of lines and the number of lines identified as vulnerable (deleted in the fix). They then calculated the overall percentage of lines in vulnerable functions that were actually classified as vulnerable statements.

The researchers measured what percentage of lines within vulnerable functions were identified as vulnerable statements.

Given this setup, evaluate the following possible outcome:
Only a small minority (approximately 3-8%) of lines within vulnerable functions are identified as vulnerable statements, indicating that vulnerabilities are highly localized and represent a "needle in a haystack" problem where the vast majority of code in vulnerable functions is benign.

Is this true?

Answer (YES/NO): NO